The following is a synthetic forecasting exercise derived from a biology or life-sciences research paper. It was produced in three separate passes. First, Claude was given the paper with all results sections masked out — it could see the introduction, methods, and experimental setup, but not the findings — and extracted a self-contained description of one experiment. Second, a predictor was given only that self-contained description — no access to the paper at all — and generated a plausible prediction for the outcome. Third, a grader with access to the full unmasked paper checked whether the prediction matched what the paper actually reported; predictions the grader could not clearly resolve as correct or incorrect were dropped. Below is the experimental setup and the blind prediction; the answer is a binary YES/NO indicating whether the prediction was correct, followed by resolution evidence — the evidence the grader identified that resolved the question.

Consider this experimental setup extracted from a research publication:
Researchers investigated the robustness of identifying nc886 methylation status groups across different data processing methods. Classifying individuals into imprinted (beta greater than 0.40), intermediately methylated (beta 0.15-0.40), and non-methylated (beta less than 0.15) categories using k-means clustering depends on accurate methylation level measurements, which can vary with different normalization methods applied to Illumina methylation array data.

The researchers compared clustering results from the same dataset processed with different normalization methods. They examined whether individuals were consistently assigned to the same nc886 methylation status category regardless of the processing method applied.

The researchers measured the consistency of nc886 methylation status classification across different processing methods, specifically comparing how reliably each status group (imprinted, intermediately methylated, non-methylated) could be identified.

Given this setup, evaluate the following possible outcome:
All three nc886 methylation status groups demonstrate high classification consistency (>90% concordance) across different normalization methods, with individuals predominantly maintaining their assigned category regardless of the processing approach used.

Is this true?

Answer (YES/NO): NO